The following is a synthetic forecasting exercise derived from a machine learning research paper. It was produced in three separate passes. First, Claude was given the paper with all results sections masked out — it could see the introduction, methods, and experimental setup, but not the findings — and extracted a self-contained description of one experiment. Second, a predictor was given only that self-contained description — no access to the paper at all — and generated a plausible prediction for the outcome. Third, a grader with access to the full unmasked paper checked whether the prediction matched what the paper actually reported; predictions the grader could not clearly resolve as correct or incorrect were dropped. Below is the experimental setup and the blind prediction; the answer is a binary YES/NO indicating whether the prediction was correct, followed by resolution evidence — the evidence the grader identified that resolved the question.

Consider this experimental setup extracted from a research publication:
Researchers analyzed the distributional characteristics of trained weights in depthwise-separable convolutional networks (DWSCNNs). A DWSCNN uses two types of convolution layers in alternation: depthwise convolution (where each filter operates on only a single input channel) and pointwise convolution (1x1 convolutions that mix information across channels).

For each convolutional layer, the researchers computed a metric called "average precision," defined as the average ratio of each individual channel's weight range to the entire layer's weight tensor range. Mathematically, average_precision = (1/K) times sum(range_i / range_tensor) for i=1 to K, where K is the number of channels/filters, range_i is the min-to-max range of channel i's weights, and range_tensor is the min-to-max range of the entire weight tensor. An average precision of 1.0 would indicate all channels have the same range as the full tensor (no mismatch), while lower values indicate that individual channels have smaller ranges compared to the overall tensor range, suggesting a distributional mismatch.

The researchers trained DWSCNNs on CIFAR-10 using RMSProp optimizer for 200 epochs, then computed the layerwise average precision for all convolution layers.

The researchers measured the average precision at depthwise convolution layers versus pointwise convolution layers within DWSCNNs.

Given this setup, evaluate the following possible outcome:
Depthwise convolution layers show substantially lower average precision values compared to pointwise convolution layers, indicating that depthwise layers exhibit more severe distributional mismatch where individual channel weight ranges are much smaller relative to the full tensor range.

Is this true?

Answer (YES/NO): YES